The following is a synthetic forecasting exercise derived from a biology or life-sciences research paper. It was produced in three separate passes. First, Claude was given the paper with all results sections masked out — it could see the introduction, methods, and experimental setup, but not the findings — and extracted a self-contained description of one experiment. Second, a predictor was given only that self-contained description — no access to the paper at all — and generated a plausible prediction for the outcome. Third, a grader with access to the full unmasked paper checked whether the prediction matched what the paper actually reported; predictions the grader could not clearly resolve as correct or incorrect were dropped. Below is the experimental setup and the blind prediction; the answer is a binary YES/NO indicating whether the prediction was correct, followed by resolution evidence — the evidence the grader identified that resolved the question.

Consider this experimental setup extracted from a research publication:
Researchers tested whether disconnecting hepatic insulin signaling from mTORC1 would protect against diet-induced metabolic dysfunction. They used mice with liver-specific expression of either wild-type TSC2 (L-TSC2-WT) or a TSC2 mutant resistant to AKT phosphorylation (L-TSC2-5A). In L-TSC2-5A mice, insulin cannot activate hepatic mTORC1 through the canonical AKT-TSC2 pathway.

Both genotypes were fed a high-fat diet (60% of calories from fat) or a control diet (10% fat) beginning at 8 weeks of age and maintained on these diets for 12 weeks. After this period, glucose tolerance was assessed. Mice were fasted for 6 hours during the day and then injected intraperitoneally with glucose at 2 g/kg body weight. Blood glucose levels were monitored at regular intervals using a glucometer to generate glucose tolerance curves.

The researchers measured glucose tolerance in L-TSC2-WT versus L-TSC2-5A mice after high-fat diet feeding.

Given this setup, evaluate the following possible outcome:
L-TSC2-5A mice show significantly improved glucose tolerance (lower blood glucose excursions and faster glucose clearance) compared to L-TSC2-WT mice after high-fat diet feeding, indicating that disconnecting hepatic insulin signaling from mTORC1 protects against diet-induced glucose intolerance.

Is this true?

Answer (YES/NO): NO